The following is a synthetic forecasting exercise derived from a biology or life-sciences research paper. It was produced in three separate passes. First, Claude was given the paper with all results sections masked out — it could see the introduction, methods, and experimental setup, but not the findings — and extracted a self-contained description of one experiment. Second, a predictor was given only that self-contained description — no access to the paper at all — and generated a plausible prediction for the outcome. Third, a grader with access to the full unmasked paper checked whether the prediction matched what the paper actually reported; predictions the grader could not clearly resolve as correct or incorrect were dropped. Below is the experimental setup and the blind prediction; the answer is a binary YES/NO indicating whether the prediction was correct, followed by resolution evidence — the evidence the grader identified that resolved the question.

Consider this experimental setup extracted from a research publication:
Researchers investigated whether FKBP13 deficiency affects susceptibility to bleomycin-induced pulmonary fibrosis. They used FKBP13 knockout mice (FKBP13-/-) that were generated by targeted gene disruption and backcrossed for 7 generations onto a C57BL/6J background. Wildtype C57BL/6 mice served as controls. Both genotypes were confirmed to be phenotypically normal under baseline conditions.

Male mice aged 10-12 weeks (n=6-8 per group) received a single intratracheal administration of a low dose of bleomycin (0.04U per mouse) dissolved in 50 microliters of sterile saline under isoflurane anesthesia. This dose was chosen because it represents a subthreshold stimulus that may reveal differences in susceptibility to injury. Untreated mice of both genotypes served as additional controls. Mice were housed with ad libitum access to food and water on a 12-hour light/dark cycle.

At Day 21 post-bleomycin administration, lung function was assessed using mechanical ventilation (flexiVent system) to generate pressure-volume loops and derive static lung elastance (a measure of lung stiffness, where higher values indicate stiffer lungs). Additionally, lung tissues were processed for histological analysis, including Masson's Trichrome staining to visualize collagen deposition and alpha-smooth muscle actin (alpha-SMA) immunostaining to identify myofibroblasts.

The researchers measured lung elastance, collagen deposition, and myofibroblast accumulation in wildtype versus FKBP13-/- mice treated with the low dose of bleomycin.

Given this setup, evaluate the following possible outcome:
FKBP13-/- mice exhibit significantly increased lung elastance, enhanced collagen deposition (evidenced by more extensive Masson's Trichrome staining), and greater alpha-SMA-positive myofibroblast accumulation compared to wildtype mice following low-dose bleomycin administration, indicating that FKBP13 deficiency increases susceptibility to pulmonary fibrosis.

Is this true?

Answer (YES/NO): YES